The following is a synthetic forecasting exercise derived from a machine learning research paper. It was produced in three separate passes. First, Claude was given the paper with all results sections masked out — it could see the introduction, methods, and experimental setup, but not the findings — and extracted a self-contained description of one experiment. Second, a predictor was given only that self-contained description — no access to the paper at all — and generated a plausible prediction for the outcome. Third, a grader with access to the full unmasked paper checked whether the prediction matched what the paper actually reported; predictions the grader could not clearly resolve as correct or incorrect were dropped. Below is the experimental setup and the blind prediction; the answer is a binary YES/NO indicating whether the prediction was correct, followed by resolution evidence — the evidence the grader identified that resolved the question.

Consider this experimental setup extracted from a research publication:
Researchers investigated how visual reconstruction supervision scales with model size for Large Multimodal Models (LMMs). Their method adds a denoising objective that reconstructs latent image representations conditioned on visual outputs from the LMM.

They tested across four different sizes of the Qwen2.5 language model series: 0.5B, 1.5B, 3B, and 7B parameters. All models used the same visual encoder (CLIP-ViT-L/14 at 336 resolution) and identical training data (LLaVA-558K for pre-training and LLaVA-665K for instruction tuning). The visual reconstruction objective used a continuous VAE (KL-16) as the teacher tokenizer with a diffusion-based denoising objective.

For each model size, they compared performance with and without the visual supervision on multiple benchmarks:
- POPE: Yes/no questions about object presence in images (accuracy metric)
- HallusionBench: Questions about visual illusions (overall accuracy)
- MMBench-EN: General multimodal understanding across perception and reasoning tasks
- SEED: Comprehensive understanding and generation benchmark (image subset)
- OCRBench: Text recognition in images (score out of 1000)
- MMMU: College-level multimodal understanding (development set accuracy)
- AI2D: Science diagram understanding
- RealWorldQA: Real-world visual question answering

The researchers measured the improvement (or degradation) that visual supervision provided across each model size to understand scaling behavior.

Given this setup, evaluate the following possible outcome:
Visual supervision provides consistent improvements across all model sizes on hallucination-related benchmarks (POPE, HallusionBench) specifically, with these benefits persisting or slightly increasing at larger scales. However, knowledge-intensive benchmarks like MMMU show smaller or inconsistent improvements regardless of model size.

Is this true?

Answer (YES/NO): NO